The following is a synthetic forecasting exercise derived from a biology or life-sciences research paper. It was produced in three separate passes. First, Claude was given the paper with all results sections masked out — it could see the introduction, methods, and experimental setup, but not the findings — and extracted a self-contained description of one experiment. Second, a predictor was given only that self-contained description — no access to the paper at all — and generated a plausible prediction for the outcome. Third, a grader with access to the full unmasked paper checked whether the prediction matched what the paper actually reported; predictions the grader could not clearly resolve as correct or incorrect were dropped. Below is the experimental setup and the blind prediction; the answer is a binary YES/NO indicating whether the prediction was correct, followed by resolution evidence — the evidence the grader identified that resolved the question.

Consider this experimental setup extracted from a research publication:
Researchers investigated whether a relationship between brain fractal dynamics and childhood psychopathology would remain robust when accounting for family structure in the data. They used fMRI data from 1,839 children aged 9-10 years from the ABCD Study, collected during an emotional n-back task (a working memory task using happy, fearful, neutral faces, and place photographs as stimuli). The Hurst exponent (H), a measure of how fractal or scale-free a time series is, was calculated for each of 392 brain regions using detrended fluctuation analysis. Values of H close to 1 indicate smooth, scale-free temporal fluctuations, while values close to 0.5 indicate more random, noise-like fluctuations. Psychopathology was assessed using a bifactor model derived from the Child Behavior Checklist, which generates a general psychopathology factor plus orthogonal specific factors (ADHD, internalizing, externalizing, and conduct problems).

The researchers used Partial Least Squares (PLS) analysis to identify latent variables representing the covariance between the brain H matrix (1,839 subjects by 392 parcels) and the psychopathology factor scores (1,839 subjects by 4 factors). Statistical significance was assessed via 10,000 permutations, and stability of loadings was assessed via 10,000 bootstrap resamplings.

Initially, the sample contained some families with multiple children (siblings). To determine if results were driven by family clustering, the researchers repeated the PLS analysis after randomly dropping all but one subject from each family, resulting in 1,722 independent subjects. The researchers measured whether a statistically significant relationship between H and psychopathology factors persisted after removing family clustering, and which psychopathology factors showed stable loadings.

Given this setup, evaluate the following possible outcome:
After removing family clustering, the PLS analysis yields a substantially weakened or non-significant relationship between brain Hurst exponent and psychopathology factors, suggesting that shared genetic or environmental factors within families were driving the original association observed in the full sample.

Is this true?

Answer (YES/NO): NO